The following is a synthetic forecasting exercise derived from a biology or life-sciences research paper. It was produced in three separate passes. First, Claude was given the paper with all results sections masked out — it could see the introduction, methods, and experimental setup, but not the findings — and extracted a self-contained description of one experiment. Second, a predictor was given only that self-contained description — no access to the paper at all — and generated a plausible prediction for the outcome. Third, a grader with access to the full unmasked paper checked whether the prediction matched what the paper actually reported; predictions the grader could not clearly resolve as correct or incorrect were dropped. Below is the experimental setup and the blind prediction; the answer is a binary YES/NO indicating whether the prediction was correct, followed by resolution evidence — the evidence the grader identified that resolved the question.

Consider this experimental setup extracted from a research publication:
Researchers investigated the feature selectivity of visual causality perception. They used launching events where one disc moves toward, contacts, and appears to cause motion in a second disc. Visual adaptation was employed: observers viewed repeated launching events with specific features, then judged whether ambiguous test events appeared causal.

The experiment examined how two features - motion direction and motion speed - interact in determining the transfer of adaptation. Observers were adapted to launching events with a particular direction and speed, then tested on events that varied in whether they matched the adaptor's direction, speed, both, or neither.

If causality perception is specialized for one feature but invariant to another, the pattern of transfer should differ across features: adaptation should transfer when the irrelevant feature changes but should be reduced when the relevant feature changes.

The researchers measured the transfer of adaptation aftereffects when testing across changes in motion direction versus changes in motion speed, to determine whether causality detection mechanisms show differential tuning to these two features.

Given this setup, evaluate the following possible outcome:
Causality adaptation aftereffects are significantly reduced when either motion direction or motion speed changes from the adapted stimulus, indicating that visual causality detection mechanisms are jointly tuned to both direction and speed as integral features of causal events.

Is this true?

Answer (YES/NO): NO